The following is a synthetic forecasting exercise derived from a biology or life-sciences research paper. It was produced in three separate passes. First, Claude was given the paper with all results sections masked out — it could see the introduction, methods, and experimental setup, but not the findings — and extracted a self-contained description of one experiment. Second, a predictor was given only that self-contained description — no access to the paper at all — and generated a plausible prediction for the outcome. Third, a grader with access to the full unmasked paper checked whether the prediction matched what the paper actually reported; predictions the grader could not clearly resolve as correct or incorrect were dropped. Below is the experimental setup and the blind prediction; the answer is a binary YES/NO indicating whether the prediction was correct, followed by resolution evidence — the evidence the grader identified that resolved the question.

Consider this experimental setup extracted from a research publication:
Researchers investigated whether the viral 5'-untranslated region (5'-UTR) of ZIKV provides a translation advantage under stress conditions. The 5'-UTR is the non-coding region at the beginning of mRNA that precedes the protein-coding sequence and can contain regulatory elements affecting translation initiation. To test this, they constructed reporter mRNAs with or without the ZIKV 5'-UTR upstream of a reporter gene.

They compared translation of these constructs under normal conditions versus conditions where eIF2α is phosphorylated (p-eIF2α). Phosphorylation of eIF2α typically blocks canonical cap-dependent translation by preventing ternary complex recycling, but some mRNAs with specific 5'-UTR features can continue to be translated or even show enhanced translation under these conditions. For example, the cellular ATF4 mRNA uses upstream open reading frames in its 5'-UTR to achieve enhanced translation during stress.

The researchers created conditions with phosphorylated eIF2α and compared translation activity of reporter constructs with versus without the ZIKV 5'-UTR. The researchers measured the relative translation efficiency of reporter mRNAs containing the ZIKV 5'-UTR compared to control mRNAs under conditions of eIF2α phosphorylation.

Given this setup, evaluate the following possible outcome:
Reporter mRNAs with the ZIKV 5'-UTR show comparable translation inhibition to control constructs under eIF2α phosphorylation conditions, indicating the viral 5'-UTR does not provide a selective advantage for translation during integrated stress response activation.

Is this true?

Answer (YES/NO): NO